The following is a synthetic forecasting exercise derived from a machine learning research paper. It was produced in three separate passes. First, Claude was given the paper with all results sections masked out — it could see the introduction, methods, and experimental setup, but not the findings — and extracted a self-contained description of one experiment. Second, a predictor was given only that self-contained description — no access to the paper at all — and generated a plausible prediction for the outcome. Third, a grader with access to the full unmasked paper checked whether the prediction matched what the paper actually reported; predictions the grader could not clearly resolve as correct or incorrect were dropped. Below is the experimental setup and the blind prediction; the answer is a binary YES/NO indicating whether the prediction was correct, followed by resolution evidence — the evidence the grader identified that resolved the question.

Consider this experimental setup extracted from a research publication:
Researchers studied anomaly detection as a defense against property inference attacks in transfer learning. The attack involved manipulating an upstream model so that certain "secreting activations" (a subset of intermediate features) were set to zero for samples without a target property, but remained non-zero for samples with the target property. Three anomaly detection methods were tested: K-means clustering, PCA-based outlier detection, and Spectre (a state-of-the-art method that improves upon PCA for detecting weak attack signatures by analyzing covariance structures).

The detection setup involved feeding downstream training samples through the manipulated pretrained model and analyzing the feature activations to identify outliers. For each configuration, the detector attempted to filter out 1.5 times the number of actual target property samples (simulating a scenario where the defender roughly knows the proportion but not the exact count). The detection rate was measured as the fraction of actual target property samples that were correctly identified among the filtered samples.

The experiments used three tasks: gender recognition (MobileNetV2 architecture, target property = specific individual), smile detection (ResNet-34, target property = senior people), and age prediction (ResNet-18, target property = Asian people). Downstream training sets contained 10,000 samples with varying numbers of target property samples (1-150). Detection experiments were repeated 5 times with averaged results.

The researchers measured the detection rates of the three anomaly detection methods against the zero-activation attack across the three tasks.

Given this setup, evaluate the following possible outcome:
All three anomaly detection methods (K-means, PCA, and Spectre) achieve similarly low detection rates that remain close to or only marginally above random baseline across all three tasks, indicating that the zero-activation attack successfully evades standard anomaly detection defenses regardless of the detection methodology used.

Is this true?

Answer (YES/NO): NO